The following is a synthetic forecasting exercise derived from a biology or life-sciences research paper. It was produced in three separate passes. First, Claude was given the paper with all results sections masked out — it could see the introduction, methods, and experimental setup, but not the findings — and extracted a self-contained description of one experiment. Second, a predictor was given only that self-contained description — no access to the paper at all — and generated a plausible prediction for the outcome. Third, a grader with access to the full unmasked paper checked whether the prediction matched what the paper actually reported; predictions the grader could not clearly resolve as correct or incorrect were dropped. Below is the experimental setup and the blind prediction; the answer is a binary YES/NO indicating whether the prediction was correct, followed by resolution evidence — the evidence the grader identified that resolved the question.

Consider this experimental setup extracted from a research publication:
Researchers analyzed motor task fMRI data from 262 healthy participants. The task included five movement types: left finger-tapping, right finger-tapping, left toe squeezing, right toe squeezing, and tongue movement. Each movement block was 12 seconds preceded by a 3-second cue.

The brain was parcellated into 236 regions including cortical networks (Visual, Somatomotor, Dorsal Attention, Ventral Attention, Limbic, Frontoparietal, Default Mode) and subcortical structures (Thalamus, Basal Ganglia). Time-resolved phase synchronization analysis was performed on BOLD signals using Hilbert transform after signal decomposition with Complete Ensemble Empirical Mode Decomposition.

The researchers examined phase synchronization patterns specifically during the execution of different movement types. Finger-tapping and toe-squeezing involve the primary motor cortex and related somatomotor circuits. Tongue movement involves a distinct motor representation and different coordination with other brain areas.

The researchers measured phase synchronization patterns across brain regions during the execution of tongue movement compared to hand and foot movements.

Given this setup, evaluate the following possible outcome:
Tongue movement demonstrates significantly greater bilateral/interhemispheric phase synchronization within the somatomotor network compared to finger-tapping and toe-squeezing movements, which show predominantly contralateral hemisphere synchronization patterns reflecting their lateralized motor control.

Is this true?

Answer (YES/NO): YES